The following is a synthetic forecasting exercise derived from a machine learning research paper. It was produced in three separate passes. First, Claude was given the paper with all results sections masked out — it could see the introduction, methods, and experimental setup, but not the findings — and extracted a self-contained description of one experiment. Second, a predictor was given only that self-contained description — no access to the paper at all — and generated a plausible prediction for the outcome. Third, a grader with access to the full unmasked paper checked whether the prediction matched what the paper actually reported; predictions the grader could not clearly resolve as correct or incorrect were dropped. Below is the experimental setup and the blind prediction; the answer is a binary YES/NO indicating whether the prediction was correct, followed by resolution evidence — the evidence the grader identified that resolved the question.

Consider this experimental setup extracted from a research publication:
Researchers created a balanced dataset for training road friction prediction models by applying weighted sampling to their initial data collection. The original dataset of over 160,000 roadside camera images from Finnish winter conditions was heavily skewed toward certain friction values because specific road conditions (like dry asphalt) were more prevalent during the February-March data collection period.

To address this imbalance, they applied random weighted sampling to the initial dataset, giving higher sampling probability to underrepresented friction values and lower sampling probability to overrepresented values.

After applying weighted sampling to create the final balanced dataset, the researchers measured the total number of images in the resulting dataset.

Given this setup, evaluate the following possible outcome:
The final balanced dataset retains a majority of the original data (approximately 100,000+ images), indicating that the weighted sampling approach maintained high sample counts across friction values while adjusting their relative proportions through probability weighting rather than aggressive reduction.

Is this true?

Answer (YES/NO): NO